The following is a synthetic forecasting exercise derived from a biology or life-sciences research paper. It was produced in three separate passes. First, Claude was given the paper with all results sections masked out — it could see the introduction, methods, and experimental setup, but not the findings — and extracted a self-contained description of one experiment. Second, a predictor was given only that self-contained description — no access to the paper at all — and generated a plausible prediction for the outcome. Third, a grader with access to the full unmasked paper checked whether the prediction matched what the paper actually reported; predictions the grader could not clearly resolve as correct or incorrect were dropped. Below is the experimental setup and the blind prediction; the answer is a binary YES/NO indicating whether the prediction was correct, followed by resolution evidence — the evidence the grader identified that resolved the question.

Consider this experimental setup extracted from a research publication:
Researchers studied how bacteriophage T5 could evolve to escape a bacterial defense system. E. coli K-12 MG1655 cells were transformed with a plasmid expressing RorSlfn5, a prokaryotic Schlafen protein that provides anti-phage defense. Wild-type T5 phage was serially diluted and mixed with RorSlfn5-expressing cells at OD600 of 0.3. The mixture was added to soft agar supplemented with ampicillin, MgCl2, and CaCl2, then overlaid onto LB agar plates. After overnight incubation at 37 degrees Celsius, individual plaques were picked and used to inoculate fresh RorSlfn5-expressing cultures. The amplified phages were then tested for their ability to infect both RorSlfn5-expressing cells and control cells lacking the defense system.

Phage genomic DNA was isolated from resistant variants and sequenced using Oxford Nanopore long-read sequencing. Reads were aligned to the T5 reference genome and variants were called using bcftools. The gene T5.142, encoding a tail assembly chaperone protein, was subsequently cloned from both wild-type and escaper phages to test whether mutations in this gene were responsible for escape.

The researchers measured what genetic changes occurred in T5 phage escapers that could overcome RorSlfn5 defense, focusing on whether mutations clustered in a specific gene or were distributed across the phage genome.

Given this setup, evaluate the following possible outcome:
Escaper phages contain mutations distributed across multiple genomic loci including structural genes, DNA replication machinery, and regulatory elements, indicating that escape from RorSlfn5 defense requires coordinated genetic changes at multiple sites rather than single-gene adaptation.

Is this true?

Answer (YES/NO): NO